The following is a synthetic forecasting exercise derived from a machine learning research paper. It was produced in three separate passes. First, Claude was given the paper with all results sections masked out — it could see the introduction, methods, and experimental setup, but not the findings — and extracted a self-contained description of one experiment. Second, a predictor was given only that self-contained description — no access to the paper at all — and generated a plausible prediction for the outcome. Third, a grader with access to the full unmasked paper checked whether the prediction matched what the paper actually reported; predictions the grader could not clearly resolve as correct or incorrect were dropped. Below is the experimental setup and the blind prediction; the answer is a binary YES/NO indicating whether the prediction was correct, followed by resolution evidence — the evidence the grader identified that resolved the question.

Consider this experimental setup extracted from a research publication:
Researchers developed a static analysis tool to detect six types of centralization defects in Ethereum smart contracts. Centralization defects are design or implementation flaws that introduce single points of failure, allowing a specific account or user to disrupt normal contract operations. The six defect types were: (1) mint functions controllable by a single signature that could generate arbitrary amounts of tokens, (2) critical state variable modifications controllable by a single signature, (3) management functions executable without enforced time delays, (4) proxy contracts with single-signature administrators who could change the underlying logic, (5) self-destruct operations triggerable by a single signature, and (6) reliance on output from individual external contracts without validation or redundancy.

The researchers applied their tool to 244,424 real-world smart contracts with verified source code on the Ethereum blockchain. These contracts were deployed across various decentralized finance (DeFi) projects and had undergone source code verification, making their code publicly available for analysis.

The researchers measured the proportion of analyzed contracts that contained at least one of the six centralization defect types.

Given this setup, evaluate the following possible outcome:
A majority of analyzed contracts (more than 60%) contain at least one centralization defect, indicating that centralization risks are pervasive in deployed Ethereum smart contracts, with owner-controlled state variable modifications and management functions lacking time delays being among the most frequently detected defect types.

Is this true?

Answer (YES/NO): NO